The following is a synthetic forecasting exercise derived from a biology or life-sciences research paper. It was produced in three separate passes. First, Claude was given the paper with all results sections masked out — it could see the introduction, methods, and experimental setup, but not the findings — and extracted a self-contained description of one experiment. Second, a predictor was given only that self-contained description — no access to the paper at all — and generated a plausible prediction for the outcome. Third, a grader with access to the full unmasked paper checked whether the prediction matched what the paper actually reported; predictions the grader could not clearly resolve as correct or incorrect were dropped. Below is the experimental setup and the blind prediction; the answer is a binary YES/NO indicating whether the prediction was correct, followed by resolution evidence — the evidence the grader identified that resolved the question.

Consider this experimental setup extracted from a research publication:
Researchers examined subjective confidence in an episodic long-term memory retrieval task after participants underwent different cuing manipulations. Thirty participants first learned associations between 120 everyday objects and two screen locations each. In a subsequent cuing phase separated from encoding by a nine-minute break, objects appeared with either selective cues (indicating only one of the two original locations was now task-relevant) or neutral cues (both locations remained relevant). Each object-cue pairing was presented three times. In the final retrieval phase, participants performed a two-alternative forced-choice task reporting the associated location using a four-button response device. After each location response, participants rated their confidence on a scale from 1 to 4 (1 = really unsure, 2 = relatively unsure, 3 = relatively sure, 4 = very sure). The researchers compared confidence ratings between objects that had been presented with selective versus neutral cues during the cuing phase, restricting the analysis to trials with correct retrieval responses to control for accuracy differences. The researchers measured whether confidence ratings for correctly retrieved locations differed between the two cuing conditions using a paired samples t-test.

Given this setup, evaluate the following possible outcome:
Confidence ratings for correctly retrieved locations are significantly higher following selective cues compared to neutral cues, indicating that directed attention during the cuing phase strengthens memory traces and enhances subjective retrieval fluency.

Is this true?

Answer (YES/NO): YES